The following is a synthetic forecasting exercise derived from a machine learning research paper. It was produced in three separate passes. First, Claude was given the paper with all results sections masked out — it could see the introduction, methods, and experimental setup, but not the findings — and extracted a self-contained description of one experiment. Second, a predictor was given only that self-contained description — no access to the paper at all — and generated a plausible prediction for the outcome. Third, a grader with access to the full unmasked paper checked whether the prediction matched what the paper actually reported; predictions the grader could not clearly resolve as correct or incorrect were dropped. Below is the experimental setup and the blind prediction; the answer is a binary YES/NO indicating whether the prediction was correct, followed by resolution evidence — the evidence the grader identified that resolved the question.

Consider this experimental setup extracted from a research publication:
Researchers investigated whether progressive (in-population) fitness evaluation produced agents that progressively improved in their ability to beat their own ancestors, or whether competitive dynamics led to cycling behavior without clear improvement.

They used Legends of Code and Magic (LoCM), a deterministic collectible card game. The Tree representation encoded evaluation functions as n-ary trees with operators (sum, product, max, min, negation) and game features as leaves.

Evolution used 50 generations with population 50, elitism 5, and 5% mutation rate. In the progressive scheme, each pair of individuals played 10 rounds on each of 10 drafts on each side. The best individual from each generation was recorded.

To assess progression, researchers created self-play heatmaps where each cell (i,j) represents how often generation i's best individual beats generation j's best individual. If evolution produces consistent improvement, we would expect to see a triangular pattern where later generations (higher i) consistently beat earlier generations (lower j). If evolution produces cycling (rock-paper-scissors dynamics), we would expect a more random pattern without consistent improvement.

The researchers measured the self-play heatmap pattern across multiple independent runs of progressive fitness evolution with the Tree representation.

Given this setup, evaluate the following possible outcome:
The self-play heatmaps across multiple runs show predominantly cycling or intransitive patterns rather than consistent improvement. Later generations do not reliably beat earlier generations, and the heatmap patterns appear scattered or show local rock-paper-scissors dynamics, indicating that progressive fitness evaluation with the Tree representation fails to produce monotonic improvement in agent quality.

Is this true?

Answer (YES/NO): NO